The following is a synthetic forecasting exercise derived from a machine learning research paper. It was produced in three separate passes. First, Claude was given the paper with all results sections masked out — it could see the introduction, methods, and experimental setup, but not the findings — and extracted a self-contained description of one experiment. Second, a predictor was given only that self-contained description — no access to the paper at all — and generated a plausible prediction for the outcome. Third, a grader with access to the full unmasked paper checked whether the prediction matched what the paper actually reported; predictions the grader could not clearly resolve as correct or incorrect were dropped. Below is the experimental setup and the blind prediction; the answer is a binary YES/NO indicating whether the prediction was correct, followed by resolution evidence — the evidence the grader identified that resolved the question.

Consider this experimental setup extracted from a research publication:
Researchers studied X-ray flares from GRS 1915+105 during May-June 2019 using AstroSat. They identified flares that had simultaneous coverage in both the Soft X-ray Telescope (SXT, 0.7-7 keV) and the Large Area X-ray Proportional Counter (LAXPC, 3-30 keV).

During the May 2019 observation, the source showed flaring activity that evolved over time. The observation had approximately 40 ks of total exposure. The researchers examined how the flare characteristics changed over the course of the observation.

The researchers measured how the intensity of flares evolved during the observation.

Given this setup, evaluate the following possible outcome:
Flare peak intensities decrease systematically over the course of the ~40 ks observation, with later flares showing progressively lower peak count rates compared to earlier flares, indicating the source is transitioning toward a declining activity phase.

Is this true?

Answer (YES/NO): YES